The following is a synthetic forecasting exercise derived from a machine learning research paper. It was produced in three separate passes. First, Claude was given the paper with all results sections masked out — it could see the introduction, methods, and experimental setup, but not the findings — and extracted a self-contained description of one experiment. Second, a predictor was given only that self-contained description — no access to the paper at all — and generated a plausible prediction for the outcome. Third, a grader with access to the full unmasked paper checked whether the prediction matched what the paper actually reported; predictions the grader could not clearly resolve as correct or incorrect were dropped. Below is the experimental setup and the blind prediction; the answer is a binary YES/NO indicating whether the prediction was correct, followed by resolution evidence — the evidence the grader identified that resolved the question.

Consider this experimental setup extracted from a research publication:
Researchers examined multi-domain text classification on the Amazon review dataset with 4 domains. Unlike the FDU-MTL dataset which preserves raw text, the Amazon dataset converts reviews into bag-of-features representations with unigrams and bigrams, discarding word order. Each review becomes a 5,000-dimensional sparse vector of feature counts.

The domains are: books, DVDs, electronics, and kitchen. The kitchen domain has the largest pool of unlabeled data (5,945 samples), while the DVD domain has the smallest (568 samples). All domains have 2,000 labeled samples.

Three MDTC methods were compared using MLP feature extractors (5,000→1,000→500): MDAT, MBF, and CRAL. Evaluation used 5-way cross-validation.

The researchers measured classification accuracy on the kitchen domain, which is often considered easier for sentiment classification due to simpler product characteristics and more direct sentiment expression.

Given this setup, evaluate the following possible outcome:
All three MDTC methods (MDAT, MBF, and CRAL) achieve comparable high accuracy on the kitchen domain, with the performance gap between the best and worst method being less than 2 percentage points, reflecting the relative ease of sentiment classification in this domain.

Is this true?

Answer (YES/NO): YES